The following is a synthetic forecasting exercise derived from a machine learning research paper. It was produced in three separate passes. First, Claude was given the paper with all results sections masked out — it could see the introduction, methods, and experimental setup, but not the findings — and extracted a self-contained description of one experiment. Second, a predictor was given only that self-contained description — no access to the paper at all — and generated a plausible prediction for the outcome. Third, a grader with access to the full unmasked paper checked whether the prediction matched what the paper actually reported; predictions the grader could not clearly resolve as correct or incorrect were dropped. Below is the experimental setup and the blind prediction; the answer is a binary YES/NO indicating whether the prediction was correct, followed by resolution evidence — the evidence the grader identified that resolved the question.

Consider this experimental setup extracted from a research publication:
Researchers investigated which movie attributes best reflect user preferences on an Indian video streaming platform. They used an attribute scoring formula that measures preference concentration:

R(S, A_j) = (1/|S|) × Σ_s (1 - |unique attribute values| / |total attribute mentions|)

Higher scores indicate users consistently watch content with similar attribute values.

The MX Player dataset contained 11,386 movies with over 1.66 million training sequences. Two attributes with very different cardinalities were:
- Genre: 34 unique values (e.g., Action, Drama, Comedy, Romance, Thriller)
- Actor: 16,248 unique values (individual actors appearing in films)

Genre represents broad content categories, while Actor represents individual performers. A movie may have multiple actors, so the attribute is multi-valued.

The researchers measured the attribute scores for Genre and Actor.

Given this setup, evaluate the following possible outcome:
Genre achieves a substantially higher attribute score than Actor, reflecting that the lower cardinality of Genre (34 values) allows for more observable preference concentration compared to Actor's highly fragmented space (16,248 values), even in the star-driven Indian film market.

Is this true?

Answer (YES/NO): YES